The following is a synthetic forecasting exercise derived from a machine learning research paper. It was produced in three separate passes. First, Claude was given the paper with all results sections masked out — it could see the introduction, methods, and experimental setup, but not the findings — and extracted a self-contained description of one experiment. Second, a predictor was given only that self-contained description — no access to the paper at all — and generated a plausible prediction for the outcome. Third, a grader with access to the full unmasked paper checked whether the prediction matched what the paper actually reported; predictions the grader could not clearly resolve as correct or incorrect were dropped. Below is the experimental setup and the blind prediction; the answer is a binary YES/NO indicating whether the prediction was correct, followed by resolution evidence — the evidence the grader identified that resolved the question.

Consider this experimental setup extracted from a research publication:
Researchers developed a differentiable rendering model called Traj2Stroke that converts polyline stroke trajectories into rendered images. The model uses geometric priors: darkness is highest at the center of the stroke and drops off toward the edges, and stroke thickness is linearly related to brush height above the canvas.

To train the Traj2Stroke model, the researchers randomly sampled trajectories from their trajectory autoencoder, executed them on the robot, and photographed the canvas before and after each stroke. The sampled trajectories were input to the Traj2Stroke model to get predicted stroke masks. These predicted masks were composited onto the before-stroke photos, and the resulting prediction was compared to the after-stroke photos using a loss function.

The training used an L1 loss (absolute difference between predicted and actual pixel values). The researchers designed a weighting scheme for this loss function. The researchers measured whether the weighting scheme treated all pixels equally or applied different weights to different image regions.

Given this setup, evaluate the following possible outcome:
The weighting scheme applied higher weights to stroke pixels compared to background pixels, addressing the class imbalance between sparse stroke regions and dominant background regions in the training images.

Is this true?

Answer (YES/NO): YES